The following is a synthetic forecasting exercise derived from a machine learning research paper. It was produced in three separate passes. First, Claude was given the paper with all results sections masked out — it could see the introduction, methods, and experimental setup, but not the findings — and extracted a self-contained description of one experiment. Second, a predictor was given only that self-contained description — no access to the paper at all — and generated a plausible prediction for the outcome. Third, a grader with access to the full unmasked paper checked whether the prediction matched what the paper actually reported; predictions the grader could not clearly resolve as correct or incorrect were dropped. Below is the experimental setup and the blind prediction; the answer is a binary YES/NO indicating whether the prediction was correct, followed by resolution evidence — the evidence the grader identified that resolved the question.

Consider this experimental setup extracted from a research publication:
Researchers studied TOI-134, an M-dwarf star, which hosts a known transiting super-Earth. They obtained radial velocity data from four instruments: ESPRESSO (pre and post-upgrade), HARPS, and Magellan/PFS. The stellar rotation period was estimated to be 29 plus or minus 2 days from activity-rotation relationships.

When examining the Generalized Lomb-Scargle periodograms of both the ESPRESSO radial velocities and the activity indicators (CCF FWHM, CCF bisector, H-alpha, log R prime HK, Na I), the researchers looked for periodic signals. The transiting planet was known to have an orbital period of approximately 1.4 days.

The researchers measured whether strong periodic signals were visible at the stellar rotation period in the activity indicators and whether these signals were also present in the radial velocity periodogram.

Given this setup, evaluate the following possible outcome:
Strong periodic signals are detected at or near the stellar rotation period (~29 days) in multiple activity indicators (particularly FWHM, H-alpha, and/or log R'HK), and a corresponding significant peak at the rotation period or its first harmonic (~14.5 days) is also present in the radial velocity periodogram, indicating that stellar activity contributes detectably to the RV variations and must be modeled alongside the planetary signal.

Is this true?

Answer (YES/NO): YES